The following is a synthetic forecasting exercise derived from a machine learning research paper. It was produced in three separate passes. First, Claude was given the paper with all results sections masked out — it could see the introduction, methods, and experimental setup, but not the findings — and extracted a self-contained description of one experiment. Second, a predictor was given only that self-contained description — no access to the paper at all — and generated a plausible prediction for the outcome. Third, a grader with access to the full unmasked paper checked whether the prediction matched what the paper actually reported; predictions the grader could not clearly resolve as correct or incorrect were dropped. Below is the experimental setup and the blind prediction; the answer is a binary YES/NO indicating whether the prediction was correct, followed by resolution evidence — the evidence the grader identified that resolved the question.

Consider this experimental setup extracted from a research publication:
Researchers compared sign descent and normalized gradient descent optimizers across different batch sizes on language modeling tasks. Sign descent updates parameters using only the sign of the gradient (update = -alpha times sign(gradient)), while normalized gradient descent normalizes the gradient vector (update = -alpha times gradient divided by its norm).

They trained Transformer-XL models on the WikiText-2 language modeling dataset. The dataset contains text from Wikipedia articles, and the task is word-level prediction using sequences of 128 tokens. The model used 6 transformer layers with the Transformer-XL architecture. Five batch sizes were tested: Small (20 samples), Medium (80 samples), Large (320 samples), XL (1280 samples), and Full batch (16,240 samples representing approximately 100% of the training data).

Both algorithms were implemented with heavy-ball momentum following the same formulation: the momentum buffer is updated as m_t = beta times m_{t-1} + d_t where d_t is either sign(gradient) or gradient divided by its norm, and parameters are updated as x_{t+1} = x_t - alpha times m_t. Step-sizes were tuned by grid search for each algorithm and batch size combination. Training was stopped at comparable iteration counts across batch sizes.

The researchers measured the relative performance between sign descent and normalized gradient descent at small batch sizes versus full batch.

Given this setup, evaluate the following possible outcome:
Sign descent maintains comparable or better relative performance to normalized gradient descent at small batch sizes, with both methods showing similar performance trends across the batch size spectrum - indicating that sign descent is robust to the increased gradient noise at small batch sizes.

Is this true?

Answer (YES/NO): NO